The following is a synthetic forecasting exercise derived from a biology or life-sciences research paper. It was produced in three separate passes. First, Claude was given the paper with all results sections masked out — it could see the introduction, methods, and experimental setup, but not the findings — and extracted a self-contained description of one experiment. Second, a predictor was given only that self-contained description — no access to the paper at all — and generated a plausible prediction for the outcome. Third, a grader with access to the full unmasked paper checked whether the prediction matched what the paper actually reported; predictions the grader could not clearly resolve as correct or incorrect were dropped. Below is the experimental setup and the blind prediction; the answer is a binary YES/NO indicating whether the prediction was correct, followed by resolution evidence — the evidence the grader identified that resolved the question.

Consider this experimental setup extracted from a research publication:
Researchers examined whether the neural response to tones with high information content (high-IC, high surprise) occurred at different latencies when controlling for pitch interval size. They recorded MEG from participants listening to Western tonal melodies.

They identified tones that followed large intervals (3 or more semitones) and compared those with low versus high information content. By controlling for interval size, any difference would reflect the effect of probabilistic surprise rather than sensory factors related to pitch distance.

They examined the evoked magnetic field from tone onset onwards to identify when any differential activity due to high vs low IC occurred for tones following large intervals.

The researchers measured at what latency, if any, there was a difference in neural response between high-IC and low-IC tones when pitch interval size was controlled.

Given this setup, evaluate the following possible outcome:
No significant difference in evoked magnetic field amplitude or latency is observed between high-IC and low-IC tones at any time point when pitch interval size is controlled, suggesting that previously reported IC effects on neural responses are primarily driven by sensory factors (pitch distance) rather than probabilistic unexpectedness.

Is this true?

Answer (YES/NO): NO